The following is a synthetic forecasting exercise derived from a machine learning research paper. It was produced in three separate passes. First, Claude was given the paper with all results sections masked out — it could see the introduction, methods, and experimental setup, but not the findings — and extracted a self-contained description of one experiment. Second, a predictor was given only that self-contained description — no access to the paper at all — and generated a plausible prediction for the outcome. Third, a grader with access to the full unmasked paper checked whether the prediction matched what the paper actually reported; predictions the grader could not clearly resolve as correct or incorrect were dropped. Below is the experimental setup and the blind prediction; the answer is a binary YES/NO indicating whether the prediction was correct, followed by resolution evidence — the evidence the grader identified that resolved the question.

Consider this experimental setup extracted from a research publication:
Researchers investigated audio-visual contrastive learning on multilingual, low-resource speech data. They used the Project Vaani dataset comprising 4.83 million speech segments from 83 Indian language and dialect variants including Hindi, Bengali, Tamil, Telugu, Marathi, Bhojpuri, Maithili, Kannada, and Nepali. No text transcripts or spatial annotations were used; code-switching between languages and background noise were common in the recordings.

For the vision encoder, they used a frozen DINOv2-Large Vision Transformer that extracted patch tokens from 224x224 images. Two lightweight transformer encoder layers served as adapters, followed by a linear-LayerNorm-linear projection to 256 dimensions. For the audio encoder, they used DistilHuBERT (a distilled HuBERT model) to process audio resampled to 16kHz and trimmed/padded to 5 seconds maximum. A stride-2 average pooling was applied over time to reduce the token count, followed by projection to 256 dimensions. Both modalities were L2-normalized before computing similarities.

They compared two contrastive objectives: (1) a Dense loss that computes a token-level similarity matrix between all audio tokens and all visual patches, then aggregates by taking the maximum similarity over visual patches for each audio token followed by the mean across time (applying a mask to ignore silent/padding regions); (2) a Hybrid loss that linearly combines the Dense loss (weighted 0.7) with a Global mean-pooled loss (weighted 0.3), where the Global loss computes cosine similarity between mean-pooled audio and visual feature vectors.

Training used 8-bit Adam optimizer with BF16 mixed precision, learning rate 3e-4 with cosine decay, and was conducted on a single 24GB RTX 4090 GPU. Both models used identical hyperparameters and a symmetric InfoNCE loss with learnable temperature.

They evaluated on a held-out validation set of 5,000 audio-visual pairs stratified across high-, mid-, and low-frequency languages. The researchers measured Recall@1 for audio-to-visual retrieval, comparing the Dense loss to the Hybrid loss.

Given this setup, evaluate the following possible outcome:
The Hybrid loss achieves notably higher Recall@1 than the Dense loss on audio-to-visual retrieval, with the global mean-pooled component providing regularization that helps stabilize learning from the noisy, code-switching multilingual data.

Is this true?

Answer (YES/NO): NO